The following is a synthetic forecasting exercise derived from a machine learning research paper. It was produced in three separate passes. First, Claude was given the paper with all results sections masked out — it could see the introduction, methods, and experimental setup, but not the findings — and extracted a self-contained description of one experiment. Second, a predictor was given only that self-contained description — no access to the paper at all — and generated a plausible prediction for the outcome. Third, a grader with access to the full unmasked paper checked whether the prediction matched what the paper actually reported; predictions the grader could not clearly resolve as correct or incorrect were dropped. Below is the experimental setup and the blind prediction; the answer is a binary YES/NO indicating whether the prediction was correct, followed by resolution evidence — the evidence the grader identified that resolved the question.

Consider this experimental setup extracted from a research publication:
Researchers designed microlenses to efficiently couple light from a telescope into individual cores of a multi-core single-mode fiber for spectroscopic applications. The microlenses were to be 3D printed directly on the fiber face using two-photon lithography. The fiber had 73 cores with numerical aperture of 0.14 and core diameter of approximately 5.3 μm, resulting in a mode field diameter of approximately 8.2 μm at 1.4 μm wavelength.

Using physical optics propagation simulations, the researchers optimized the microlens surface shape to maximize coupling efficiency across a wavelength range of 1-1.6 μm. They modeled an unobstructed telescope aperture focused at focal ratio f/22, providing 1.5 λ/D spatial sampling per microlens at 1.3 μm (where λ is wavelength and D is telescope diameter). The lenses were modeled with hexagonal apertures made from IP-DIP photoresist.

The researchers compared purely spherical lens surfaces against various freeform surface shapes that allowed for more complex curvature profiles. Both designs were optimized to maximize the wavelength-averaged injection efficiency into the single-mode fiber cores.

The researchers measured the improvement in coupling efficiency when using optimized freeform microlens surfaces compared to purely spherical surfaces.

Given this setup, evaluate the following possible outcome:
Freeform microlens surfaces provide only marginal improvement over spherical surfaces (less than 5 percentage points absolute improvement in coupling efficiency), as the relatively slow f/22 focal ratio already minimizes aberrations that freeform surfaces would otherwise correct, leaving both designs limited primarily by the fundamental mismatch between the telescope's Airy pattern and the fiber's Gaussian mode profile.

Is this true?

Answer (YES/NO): YES